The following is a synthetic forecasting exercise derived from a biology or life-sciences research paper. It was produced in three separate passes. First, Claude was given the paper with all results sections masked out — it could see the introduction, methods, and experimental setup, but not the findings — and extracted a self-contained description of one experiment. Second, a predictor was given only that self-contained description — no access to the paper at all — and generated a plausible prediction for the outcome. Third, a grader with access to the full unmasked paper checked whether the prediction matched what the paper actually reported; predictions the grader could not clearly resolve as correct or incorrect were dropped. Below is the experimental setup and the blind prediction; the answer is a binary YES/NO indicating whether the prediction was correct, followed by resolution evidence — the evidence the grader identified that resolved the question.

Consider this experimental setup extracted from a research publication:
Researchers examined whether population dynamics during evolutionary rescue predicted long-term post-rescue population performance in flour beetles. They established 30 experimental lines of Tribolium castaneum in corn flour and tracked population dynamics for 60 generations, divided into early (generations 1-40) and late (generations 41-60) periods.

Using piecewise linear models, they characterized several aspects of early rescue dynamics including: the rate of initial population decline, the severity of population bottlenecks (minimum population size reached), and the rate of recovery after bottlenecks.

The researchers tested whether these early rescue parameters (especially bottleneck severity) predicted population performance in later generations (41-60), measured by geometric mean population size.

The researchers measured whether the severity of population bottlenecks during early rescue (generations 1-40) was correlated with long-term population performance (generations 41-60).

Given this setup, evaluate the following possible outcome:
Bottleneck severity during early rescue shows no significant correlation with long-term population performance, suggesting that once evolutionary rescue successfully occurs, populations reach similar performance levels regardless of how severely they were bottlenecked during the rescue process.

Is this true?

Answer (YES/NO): YES